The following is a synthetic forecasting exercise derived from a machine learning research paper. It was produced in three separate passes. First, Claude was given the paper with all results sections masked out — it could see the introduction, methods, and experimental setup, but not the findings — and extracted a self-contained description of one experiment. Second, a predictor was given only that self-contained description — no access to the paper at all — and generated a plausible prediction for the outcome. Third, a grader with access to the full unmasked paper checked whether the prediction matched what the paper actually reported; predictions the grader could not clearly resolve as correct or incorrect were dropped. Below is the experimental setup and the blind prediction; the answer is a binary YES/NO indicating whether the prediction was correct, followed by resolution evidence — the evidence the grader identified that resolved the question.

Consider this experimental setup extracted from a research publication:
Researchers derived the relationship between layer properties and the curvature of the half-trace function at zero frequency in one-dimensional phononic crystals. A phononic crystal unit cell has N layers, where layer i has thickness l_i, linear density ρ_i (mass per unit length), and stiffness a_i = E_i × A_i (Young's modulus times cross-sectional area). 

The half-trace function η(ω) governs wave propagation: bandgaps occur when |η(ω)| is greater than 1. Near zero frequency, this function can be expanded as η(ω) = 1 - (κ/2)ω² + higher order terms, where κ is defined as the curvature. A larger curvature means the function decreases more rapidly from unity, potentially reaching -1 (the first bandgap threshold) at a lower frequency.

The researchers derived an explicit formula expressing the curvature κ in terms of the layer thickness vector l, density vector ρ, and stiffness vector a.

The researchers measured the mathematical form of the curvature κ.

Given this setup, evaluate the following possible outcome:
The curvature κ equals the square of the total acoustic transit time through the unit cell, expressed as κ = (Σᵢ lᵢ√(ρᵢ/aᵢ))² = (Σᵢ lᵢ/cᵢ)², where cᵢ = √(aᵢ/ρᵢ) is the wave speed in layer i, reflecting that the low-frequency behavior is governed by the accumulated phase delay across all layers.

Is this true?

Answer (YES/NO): NO